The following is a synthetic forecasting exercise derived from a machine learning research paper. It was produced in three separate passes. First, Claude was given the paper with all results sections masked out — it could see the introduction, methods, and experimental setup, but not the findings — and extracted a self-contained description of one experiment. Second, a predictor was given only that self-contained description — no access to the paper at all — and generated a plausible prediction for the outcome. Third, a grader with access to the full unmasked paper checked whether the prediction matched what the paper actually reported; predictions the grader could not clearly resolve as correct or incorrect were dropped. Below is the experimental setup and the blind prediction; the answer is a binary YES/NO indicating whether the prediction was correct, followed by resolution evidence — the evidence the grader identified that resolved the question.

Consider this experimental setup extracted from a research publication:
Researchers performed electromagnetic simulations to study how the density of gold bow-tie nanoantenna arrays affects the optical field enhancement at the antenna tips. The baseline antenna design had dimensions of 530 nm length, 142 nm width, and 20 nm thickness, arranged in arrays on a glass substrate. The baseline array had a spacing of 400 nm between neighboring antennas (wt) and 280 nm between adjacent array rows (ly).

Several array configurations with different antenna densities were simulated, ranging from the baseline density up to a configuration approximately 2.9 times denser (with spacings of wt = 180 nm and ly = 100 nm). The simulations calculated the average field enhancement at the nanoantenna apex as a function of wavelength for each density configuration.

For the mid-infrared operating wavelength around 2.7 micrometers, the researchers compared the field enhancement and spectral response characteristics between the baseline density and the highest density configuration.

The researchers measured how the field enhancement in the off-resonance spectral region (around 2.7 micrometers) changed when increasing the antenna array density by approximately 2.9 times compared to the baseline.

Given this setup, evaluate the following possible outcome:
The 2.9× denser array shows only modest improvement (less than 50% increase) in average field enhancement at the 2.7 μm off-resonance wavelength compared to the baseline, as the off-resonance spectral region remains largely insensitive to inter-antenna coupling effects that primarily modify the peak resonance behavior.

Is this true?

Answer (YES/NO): NO